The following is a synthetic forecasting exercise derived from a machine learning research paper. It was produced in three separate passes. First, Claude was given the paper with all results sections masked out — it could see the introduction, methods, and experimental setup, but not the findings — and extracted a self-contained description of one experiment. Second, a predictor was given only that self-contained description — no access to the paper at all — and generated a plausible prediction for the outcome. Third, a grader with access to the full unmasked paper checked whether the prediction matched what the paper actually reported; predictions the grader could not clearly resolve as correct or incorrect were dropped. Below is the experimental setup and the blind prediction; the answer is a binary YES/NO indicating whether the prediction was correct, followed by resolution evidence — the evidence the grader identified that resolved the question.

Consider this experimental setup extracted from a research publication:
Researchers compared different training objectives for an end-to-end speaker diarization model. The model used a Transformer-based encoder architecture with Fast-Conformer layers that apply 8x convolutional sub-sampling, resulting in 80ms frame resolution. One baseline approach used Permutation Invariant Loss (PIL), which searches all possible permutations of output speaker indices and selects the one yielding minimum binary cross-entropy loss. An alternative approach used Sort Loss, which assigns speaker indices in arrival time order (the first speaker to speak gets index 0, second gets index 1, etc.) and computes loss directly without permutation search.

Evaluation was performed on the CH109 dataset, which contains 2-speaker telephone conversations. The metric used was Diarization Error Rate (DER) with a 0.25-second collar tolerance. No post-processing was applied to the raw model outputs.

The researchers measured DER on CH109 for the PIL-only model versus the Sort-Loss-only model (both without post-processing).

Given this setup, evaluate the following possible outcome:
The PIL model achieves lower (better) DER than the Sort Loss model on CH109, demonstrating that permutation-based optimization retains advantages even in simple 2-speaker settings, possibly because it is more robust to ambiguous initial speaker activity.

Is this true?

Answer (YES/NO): YES